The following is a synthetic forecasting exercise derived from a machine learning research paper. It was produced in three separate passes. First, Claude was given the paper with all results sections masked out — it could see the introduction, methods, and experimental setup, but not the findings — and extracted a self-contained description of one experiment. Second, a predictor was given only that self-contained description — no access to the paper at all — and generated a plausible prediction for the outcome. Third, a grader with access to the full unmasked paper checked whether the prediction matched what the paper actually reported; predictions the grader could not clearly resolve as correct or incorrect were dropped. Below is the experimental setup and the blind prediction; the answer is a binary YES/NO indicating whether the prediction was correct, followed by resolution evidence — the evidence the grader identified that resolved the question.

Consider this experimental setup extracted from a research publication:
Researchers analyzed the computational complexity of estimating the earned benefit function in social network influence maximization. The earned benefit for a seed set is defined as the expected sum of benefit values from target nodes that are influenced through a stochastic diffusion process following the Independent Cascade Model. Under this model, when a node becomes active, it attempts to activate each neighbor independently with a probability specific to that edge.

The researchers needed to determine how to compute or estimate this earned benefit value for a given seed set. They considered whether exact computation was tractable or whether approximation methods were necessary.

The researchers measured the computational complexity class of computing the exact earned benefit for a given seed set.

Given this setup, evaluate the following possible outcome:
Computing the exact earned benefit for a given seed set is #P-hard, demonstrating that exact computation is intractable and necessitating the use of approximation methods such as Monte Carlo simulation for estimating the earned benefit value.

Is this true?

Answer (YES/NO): YES